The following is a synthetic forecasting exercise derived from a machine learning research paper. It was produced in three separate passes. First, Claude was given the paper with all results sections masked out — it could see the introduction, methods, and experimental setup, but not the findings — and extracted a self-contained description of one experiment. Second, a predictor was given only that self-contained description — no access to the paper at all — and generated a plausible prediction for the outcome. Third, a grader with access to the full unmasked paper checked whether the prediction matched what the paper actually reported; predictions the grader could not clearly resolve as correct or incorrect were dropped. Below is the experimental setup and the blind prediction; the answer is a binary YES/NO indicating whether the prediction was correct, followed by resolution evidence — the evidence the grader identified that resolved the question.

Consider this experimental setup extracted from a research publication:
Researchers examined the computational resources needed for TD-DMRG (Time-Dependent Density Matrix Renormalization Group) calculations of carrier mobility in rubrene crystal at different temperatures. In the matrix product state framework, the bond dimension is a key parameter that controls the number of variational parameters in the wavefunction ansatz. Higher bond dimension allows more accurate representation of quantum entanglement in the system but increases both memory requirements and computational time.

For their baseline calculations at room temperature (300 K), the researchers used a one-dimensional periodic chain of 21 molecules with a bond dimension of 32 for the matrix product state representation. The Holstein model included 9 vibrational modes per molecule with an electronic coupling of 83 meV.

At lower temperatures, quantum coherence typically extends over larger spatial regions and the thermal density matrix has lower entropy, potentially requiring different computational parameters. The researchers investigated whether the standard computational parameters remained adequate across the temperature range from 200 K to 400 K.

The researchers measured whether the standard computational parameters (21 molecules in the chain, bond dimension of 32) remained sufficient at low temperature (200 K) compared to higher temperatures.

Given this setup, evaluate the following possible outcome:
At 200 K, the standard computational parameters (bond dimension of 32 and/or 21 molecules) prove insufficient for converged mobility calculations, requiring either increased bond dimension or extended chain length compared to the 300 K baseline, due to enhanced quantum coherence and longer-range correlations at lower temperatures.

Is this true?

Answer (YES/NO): YES